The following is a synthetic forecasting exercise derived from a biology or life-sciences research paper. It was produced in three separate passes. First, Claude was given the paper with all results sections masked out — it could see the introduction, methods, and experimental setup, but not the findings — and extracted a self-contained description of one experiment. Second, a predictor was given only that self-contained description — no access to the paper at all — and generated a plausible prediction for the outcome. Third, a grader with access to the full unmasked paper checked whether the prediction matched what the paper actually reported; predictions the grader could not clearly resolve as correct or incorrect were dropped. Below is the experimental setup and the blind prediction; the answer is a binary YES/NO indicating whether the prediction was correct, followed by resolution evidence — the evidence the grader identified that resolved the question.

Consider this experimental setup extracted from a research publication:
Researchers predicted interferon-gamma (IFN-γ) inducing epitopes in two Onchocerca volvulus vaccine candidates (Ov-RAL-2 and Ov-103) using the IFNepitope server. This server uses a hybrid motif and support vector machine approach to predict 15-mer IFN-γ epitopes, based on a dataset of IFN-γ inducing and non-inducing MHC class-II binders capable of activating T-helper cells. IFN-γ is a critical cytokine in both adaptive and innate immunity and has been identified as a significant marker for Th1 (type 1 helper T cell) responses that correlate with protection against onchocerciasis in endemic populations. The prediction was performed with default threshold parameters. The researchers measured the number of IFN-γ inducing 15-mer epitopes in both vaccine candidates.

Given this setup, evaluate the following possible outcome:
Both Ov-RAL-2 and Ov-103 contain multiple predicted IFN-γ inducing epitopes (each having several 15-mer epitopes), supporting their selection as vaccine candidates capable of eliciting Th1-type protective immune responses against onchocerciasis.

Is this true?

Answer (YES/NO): YES